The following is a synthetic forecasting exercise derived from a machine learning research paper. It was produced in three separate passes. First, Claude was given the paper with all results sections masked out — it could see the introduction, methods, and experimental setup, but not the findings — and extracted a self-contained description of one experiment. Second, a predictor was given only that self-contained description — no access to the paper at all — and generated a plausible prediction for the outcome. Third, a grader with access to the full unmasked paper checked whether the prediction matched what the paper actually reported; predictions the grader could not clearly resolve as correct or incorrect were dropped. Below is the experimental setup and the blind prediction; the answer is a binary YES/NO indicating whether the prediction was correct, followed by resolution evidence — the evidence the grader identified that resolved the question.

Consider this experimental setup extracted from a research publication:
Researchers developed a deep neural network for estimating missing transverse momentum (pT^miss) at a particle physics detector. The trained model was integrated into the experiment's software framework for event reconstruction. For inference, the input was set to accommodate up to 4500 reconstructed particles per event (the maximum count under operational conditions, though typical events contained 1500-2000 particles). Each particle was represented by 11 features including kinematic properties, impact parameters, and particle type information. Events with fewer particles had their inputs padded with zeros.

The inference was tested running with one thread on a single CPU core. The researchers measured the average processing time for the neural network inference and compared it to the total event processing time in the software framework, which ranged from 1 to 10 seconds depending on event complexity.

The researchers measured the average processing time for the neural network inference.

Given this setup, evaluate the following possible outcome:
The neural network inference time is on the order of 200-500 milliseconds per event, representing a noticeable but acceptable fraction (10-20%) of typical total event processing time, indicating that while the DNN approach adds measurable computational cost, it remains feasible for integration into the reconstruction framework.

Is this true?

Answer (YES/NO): NO